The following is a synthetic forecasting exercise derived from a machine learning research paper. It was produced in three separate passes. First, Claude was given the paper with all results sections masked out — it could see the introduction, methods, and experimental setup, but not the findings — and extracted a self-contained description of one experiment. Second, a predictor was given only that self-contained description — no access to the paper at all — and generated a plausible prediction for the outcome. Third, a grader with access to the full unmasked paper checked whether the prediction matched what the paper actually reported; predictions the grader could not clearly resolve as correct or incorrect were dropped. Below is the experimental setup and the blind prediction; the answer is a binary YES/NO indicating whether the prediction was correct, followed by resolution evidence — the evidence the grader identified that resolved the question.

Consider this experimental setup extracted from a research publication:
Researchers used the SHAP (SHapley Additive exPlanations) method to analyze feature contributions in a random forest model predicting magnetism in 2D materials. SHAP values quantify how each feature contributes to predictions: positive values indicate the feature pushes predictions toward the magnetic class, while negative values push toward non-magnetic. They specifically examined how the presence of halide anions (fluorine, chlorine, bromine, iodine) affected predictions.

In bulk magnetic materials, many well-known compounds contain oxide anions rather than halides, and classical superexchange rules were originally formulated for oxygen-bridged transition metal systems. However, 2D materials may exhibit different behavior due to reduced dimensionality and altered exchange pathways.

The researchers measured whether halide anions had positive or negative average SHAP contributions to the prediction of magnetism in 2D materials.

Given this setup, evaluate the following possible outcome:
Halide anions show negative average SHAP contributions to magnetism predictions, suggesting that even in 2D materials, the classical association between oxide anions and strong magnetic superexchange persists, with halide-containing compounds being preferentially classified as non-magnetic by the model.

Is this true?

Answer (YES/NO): NO